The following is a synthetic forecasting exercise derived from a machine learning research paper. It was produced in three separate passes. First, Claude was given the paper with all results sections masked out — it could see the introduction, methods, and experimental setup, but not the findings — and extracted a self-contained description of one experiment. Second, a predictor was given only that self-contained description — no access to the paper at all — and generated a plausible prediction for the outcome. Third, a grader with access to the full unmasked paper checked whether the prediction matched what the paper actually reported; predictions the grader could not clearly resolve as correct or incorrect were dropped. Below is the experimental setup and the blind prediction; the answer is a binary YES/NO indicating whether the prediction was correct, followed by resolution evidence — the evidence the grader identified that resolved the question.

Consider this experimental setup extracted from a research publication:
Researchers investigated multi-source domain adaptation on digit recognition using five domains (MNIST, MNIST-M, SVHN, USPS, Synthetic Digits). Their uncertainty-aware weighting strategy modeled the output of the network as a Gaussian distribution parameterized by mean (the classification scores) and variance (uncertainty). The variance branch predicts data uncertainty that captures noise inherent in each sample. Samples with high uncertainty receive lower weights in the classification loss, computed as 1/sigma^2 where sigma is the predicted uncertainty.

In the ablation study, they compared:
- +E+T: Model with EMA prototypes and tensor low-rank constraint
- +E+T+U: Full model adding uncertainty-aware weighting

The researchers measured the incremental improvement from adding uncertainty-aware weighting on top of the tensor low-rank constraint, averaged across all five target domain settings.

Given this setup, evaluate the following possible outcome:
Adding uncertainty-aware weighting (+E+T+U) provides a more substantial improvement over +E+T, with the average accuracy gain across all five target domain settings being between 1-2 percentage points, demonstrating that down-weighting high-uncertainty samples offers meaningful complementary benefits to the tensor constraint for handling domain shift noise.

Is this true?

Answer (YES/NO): YES